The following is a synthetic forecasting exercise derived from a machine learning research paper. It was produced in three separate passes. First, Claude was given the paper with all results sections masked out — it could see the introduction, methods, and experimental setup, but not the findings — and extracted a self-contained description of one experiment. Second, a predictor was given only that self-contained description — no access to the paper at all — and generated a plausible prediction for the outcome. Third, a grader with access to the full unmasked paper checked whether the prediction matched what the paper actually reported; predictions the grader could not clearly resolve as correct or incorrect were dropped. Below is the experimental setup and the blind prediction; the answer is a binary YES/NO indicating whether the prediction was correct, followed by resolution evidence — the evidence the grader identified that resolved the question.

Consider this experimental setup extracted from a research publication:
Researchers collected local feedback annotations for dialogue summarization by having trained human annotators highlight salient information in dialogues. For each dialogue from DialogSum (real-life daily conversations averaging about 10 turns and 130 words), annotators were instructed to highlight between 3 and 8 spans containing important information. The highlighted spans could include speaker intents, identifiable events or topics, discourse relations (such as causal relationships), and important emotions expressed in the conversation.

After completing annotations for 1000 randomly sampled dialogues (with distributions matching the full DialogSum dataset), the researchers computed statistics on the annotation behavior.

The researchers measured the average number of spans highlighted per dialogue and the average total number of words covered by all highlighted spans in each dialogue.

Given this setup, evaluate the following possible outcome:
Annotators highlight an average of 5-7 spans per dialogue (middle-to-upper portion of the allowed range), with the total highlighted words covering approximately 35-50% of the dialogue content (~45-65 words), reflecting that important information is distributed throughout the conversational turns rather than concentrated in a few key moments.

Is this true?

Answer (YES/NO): YES